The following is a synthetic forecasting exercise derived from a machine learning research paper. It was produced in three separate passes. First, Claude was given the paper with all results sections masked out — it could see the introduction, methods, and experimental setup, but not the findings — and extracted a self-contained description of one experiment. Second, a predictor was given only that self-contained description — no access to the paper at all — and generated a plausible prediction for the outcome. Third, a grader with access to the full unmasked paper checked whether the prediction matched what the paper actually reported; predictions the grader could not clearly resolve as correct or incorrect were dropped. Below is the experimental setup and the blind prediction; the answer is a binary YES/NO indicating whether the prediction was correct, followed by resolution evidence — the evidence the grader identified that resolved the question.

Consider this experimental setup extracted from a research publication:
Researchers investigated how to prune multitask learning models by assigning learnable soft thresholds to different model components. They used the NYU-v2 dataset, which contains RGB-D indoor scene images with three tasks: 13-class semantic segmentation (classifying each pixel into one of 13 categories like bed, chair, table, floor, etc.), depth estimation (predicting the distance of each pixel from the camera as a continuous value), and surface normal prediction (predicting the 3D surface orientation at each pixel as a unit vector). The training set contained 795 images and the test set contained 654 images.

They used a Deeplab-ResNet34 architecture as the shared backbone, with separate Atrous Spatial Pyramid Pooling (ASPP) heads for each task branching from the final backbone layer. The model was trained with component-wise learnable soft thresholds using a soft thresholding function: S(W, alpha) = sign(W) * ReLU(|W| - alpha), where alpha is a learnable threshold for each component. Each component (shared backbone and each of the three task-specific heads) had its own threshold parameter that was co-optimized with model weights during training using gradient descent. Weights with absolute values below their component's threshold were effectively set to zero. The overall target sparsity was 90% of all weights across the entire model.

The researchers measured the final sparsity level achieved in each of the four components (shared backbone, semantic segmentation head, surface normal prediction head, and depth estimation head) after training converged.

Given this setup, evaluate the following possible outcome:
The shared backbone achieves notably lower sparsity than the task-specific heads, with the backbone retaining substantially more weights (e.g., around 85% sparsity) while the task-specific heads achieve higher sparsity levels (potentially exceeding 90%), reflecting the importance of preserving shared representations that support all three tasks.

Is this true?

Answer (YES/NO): NO